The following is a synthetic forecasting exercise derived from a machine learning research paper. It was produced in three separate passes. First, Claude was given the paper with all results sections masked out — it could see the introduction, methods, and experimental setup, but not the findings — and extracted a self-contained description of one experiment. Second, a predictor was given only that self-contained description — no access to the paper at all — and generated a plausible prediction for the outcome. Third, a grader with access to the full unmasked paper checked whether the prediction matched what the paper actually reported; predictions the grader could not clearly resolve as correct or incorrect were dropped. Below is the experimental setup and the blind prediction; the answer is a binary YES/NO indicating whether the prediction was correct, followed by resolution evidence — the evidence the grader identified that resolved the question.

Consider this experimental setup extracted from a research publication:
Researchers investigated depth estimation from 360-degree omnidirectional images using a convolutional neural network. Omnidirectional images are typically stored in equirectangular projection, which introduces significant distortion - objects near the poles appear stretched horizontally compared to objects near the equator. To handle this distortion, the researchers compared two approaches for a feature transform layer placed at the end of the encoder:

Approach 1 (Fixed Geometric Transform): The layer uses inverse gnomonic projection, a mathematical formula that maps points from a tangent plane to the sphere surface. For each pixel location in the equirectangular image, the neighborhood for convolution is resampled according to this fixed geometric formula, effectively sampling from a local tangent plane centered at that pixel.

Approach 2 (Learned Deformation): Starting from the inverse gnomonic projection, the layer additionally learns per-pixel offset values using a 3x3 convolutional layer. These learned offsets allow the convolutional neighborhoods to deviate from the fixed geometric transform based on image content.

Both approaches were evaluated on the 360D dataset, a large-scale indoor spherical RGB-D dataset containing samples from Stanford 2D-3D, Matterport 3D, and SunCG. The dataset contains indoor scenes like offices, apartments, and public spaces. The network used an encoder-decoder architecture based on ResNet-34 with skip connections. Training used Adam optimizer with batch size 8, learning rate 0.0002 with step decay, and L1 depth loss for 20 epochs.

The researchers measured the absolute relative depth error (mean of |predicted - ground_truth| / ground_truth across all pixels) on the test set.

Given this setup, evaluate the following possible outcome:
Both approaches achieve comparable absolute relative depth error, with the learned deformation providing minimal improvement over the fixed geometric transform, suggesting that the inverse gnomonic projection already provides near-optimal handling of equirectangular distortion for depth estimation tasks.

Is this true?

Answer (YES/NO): NO